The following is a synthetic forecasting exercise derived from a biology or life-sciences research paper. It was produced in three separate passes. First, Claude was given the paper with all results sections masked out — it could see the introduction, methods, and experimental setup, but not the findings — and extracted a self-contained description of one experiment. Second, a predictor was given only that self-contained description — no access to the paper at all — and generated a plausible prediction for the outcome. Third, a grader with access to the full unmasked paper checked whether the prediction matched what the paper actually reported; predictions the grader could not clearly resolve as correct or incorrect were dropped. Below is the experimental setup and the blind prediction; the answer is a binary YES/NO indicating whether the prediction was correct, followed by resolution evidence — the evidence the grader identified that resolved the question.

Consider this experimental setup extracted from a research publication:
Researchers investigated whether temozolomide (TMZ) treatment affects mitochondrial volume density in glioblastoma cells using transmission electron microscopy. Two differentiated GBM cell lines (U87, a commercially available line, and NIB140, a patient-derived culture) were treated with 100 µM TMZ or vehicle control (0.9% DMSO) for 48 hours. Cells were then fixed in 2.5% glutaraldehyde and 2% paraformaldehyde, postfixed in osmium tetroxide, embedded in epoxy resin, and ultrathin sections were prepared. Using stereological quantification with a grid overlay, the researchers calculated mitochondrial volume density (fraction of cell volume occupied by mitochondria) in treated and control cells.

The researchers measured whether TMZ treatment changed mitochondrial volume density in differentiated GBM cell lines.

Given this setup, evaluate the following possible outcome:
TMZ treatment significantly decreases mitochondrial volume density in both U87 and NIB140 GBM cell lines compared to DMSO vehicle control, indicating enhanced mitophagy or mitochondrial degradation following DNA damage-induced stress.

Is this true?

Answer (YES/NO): NO